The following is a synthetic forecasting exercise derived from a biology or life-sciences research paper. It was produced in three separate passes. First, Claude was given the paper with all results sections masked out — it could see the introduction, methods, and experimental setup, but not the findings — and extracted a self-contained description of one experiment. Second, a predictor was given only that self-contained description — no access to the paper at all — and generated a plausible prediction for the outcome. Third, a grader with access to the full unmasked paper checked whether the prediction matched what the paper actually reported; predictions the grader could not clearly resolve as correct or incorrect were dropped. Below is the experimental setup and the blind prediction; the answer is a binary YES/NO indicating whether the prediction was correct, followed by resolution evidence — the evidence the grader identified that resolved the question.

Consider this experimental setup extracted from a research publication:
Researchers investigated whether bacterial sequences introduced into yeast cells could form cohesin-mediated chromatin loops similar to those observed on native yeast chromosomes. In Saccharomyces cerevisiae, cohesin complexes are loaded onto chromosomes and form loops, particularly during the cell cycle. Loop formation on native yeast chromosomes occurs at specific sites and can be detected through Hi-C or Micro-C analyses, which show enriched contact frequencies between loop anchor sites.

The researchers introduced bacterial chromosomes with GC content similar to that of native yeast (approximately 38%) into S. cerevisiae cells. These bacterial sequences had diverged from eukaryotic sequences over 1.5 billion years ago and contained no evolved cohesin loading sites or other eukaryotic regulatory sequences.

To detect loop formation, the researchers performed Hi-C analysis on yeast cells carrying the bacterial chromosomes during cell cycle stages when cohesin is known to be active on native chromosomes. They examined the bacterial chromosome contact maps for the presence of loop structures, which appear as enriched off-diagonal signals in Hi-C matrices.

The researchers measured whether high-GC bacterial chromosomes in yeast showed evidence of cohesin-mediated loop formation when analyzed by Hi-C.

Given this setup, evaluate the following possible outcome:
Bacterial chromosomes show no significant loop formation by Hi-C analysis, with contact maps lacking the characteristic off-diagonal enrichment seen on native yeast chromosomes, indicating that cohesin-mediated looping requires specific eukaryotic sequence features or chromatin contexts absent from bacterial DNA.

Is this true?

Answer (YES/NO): NO